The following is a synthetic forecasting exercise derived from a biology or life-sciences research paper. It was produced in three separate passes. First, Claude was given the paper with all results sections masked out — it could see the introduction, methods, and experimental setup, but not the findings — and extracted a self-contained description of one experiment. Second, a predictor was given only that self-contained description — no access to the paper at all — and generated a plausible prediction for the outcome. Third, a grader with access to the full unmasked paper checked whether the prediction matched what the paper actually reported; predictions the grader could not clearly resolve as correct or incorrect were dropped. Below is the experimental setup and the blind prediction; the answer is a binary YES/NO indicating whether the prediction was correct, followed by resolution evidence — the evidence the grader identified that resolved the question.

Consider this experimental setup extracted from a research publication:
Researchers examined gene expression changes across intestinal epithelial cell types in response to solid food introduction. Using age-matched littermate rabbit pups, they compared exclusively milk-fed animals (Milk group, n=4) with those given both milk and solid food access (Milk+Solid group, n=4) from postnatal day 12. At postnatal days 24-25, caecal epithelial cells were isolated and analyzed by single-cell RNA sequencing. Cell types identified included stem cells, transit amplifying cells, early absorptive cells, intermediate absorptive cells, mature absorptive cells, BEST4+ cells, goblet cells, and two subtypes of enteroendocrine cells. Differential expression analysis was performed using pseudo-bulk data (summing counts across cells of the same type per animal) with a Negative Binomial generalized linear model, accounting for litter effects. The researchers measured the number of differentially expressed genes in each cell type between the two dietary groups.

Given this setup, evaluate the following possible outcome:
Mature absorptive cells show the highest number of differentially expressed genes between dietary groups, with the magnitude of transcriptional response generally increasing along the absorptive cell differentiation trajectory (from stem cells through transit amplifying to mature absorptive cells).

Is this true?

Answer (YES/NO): NO